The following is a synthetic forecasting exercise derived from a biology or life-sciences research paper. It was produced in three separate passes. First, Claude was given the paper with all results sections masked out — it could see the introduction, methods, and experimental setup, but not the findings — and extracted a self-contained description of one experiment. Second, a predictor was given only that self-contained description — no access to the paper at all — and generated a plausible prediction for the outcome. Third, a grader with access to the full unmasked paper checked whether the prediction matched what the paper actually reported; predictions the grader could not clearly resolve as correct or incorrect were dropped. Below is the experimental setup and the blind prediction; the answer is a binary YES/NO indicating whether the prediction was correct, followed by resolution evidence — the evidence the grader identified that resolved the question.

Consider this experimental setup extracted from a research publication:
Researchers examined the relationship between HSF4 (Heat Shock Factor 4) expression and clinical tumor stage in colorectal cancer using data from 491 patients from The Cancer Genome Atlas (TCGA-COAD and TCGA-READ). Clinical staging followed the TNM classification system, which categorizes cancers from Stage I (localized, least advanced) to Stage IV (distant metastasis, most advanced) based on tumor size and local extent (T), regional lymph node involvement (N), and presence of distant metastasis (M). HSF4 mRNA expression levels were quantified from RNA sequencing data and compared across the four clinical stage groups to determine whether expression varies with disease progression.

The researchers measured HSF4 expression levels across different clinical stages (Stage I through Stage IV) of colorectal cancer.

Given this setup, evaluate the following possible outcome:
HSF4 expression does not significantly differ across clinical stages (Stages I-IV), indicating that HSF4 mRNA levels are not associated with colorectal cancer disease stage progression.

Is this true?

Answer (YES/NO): NO